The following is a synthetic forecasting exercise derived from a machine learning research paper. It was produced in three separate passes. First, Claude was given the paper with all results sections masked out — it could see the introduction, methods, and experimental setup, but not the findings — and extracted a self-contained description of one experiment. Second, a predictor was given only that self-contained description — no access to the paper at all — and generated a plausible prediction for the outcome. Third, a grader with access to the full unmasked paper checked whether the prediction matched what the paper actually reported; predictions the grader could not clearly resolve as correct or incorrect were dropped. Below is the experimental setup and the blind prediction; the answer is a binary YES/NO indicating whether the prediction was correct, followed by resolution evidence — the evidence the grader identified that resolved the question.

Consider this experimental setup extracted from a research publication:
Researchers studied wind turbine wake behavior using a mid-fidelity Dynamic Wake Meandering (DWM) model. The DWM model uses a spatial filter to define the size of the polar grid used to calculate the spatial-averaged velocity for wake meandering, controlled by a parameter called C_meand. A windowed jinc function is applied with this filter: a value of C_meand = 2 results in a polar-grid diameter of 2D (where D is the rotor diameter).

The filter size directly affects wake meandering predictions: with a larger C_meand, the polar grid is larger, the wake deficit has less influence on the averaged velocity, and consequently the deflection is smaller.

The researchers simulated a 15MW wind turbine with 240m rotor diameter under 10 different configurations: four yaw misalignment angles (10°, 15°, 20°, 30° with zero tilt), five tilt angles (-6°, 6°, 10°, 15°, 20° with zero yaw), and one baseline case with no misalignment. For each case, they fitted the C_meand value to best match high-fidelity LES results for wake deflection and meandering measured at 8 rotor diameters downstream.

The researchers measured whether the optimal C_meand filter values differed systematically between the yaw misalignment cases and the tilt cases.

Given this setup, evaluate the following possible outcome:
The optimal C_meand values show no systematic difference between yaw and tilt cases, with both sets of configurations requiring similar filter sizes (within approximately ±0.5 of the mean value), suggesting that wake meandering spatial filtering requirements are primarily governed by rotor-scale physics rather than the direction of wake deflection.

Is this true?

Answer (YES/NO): NO